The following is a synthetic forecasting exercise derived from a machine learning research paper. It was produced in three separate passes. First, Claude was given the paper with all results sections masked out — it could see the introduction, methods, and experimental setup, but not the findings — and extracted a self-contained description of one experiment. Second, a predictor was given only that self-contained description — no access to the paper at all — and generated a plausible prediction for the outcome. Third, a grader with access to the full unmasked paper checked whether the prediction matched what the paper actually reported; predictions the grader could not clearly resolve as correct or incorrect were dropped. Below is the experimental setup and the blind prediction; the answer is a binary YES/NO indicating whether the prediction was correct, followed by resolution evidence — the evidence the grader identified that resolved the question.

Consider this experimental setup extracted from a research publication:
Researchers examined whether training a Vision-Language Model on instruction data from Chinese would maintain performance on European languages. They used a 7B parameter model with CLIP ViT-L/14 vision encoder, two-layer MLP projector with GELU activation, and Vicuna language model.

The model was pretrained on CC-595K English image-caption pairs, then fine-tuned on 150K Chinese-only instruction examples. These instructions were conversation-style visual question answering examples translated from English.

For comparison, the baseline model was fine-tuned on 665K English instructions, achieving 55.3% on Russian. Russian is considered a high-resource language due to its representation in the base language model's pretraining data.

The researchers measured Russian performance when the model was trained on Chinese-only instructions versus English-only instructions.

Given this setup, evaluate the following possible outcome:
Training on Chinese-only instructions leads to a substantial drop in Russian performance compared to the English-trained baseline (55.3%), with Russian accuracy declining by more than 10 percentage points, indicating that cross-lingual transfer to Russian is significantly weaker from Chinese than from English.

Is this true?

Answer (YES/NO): YES